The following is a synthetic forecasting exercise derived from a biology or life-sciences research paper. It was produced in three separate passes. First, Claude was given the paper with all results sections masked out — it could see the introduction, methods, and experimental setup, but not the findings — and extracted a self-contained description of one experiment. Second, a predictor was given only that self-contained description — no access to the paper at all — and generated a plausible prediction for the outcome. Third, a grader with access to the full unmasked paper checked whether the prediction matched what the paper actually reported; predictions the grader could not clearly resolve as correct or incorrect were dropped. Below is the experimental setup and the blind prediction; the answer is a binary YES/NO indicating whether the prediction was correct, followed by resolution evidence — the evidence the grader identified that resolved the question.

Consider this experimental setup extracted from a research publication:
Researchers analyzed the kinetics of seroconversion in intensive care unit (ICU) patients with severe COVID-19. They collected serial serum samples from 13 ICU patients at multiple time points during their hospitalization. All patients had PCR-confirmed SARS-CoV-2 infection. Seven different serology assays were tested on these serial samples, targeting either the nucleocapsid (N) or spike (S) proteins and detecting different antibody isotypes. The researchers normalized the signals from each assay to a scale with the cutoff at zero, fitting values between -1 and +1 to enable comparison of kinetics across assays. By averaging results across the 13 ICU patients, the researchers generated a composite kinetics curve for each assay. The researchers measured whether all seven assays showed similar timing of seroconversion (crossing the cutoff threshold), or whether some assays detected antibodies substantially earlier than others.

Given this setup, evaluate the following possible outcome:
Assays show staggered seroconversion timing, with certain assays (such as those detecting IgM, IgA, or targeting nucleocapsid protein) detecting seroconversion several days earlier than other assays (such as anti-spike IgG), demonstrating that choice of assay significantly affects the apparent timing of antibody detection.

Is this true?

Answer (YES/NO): NO